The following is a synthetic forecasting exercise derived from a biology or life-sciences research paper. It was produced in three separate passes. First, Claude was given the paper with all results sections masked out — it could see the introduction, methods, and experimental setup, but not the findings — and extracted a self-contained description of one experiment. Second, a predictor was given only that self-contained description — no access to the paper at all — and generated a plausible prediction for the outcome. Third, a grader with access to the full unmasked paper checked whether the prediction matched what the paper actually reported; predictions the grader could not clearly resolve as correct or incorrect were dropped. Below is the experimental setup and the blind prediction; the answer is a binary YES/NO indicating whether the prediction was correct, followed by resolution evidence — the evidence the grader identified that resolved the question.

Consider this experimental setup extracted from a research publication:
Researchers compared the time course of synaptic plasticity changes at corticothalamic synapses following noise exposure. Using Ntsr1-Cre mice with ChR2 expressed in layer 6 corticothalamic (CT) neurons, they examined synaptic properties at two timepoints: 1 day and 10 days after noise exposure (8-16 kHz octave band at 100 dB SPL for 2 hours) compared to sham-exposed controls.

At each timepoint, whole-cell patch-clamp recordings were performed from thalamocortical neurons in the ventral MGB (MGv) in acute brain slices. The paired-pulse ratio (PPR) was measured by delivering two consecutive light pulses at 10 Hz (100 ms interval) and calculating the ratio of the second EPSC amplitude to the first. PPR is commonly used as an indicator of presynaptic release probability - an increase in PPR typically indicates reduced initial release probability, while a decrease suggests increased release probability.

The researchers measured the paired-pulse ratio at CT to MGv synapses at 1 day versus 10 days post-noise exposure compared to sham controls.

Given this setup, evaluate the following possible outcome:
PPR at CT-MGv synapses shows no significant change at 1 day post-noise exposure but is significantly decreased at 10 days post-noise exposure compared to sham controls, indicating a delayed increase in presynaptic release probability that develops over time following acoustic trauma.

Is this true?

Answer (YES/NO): NO